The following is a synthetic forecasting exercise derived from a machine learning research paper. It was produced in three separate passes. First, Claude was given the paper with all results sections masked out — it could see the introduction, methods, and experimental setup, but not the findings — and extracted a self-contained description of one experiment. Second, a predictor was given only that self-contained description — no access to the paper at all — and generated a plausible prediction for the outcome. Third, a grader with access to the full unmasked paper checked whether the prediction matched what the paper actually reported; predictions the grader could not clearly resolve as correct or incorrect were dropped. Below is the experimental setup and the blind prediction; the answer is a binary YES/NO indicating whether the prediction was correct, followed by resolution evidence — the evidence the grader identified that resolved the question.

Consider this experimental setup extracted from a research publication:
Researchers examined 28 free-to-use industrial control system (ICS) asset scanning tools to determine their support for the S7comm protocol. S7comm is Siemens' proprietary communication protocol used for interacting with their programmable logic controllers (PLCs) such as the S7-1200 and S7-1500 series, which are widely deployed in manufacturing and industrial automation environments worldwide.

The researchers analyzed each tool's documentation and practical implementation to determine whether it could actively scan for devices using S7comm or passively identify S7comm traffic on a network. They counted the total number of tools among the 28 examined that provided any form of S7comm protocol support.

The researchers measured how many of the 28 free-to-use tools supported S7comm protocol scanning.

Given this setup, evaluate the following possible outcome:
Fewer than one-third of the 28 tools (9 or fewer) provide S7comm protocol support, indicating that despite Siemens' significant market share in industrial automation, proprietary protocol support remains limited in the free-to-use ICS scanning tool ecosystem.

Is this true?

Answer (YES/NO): NO